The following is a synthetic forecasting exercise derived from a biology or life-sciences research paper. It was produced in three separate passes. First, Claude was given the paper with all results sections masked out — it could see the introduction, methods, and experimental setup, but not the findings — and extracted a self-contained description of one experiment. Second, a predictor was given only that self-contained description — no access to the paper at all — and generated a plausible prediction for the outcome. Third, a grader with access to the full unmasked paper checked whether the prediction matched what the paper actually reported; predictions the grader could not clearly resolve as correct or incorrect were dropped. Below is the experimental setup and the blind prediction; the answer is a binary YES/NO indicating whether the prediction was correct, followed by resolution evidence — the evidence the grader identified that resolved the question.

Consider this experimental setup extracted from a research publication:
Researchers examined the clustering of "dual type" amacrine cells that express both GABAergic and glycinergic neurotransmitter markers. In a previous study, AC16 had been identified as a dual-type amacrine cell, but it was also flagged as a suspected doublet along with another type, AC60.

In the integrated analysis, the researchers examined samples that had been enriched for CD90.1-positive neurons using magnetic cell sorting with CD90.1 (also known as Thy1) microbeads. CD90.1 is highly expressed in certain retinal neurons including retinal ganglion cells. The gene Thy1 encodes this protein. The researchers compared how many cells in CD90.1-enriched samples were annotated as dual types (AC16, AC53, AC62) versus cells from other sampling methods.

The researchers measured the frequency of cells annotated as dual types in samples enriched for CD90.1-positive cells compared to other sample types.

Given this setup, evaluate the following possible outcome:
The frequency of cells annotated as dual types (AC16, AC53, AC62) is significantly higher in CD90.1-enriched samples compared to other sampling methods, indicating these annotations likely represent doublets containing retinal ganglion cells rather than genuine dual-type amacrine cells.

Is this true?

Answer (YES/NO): NO